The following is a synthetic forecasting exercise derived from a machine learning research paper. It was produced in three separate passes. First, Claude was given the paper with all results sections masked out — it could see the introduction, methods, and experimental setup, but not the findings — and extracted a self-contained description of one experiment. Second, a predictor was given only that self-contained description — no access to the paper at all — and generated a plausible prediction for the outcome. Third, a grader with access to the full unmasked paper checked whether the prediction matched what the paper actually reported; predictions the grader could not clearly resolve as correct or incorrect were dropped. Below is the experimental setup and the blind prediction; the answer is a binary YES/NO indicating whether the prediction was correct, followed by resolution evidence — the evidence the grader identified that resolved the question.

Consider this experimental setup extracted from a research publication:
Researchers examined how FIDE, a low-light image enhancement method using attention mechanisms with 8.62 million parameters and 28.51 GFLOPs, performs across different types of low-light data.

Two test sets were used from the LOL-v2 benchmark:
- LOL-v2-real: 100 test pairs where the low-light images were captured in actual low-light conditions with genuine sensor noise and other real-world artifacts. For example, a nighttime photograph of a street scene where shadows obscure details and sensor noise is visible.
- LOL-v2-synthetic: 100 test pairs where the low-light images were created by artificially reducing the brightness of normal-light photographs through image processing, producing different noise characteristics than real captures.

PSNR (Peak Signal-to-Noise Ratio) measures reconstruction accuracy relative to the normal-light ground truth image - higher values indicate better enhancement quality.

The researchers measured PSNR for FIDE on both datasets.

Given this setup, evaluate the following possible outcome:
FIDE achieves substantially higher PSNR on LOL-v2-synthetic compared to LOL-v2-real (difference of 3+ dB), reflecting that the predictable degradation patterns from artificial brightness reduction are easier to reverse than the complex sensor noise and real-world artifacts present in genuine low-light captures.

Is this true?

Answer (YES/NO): NO